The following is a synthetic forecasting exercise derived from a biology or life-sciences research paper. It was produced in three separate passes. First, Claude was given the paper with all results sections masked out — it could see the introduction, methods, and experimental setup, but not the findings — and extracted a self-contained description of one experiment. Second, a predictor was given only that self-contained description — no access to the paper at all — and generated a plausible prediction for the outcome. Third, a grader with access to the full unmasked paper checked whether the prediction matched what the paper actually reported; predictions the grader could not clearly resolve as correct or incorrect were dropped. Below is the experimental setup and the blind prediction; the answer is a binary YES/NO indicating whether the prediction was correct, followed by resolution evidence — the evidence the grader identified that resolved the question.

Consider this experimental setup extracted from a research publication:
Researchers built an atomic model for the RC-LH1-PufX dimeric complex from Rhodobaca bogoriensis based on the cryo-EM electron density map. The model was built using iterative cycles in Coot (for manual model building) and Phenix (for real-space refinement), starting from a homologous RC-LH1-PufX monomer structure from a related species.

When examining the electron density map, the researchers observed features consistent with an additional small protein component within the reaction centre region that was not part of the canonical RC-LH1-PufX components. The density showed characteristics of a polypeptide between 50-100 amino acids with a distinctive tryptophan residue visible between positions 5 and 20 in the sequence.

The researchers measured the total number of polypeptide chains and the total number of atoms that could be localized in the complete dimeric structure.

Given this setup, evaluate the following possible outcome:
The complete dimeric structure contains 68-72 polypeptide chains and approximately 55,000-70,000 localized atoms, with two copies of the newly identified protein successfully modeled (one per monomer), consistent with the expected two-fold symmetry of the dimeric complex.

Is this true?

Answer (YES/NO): NO